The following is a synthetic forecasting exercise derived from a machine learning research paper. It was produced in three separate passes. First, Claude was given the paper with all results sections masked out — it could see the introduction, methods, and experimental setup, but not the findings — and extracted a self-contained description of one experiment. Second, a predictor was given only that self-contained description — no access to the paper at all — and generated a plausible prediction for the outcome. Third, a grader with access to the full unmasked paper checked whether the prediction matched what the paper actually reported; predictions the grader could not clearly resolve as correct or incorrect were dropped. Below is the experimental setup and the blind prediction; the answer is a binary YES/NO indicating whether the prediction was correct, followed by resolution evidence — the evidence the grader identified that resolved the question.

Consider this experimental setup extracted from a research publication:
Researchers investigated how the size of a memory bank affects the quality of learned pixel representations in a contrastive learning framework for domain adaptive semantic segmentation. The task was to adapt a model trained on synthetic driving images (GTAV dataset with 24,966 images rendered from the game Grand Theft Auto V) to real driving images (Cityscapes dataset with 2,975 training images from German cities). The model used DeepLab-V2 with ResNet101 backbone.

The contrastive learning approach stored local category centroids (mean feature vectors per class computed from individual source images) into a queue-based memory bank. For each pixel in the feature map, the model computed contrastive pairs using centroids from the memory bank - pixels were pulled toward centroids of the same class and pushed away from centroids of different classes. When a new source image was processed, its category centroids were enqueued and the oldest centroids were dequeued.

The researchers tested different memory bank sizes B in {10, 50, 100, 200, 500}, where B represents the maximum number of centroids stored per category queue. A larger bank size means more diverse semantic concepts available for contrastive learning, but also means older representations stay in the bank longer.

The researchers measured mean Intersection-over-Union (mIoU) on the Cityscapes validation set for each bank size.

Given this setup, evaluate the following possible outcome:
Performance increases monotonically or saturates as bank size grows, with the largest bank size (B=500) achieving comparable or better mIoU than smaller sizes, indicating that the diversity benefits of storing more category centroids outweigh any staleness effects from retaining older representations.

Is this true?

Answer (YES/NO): NO